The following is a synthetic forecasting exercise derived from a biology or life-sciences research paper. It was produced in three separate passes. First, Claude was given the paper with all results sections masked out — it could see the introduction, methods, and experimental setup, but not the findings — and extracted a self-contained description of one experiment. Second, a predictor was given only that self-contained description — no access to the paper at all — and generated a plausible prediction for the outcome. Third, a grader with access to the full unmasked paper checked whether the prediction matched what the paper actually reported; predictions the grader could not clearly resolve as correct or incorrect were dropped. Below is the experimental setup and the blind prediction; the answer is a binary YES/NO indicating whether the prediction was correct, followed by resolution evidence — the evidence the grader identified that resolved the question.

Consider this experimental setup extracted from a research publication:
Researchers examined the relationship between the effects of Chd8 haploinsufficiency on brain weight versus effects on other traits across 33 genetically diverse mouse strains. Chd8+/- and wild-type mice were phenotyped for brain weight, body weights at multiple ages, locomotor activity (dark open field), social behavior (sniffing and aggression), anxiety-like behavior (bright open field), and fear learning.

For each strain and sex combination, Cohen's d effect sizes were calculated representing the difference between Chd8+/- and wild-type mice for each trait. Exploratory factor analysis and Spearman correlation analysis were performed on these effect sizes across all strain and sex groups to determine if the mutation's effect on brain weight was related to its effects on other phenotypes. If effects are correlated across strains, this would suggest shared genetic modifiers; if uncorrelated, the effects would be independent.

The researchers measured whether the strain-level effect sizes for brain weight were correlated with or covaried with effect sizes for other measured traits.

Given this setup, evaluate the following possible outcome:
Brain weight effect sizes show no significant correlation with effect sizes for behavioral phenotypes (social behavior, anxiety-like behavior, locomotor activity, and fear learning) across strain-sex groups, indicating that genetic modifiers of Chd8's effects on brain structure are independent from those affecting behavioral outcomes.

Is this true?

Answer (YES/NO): YES